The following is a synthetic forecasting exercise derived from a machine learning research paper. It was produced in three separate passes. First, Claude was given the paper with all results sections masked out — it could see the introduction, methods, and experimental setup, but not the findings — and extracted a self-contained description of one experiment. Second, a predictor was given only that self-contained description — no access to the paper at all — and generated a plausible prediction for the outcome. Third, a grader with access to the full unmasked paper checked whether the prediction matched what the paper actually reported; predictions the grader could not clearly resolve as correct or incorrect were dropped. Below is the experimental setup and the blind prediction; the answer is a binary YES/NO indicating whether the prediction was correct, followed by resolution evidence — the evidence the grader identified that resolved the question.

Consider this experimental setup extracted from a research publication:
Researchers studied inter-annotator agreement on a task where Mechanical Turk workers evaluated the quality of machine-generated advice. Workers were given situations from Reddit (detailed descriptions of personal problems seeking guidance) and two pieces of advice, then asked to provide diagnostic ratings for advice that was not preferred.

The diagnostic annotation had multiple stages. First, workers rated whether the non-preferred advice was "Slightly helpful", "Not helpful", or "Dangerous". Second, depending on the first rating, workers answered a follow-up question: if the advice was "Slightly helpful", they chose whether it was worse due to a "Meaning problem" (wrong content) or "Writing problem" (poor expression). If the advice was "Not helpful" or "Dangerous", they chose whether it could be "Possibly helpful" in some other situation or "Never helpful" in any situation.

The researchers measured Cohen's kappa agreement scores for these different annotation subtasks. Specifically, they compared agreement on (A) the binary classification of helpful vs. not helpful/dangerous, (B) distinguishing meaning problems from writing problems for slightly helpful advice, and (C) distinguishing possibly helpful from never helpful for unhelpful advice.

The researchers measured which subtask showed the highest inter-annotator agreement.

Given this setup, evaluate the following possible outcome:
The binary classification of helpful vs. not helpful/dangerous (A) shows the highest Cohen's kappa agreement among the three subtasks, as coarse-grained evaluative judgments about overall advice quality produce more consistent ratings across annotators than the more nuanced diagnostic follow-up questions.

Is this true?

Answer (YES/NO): YES